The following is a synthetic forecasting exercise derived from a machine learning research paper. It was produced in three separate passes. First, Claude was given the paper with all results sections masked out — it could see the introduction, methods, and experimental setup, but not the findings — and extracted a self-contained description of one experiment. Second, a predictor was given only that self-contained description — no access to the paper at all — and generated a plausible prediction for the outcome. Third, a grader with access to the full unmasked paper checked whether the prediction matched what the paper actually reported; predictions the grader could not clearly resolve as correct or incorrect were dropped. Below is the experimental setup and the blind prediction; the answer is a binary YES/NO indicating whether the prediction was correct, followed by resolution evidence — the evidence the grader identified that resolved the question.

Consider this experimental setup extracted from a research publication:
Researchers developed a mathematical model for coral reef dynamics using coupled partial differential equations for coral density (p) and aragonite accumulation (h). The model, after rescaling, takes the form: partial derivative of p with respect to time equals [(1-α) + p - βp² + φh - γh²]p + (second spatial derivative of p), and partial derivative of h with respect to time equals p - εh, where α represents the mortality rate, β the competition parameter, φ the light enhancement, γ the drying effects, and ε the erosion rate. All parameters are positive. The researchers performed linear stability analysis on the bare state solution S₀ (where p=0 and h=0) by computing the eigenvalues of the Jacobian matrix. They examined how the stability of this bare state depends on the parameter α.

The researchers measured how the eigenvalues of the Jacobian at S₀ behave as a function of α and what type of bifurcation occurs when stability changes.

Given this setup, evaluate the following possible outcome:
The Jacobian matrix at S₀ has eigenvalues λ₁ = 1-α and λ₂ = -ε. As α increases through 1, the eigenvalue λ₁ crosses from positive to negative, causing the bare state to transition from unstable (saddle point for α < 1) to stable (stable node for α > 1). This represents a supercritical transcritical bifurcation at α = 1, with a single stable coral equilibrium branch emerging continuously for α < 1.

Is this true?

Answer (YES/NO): NO